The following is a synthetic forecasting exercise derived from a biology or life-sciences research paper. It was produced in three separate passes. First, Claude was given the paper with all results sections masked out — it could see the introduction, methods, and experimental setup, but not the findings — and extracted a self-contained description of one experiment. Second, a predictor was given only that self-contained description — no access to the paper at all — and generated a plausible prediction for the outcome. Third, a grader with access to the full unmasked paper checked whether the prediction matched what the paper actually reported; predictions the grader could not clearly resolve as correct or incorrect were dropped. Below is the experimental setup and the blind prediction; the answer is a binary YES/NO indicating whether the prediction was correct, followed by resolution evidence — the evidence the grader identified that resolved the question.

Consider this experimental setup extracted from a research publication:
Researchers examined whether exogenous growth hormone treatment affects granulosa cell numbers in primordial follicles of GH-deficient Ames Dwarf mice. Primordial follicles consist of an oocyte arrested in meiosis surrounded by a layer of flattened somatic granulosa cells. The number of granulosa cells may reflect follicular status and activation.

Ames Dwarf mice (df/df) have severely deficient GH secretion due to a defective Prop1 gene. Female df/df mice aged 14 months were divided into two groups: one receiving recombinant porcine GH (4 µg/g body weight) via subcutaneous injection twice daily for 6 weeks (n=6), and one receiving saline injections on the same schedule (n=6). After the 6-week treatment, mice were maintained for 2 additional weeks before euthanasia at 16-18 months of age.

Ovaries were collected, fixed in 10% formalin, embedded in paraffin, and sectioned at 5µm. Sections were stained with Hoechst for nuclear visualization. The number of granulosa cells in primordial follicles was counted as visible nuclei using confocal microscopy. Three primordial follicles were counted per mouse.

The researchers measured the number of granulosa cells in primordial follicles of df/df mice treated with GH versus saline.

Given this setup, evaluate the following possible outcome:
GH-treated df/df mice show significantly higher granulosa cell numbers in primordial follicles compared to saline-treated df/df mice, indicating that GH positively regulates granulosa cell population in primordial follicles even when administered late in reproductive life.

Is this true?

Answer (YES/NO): NO